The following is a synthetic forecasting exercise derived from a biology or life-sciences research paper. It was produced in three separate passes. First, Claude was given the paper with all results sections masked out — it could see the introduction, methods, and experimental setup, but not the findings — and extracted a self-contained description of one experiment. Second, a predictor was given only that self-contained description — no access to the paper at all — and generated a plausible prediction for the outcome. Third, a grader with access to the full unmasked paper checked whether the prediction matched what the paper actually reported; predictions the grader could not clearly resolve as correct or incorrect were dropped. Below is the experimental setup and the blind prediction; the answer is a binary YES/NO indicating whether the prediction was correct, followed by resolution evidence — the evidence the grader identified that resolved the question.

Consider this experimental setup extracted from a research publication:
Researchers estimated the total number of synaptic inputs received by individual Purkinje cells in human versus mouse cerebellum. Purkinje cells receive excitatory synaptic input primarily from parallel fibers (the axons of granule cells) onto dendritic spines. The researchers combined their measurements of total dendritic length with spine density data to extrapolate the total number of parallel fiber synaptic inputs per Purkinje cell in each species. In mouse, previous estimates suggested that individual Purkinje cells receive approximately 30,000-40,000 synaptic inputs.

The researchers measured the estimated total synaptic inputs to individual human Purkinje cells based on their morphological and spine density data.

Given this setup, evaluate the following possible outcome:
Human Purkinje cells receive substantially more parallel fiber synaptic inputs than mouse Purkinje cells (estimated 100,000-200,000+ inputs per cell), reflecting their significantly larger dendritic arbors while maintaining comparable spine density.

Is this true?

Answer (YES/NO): NO